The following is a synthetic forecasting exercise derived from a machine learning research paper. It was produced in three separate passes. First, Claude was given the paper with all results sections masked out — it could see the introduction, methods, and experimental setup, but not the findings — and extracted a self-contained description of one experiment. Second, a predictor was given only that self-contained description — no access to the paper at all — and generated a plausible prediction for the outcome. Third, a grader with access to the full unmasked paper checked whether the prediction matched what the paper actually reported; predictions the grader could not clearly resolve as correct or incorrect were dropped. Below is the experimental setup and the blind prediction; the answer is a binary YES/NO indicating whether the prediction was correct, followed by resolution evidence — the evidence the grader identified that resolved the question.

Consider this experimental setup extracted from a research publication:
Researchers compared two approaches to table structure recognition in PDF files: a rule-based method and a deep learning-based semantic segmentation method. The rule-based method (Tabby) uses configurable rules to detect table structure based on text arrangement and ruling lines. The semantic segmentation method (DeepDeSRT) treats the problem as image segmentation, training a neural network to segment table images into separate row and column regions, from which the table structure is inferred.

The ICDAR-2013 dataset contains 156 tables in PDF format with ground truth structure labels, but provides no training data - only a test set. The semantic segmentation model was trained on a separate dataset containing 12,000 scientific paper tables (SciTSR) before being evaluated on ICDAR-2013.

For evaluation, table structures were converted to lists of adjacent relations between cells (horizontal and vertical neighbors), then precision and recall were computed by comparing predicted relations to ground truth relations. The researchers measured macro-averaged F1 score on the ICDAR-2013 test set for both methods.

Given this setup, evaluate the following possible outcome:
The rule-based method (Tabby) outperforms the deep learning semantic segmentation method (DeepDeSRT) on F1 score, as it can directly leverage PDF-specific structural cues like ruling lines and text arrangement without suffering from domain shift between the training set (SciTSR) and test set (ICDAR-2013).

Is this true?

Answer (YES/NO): YES